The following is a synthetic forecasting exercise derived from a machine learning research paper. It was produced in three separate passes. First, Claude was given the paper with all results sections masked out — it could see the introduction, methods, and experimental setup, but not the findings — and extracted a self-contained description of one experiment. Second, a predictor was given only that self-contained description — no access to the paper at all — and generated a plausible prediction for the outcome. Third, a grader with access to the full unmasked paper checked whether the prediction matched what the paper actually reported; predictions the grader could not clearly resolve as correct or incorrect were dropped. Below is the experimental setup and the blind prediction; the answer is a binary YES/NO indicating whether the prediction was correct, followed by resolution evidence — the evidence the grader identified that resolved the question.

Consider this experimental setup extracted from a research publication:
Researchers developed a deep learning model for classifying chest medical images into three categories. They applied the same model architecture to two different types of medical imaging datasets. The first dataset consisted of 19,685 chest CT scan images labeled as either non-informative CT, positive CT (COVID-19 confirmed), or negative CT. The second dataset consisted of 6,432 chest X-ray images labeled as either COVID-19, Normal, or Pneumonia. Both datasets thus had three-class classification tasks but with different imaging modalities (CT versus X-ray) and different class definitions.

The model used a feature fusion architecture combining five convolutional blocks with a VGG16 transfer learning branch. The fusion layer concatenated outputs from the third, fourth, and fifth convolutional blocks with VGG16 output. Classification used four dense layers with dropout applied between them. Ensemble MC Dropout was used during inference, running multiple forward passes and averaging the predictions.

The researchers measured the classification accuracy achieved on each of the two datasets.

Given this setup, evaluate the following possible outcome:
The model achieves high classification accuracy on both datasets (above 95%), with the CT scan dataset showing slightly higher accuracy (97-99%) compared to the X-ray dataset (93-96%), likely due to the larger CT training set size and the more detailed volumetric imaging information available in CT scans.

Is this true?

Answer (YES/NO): NO